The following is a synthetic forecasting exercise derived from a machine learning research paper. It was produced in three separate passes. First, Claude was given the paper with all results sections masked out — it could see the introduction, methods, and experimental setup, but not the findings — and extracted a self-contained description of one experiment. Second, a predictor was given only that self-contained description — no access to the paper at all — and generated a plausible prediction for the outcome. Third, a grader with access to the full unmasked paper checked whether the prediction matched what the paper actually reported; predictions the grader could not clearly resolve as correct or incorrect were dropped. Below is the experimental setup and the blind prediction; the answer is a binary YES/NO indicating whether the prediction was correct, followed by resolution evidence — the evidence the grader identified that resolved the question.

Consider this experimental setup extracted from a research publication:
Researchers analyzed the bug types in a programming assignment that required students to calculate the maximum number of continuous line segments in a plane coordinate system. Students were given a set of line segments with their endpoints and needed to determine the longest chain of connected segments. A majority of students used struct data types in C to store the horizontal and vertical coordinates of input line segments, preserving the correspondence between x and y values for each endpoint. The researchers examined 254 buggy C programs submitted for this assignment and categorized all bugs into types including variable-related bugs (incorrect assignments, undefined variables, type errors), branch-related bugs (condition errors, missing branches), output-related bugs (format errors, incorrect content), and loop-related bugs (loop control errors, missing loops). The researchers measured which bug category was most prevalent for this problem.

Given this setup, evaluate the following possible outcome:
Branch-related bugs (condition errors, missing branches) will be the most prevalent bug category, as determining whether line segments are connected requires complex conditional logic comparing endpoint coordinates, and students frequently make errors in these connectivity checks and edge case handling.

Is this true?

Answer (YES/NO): NO